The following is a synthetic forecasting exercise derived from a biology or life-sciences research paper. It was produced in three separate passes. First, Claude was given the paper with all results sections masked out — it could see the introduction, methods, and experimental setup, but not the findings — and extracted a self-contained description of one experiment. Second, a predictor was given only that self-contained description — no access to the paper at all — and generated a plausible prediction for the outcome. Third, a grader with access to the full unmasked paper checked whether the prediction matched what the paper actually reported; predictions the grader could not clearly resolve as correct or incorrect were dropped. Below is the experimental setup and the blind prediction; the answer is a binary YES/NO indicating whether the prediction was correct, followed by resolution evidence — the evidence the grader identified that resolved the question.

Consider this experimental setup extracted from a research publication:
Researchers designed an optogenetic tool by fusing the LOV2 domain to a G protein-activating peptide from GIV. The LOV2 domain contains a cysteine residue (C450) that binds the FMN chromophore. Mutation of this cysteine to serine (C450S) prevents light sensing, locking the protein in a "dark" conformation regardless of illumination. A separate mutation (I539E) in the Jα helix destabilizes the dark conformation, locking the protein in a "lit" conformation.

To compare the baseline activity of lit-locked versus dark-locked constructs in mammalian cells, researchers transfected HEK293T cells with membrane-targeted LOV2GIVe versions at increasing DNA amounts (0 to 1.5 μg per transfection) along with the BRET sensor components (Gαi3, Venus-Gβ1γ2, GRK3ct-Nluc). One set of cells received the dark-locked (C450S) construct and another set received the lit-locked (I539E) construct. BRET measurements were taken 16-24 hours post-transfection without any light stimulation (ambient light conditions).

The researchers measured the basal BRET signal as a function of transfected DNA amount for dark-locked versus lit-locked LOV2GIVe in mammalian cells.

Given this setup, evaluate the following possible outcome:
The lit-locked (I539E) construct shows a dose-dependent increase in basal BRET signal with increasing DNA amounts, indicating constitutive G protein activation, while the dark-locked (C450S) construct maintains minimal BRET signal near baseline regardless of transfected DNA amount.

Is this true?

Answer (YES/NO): YES